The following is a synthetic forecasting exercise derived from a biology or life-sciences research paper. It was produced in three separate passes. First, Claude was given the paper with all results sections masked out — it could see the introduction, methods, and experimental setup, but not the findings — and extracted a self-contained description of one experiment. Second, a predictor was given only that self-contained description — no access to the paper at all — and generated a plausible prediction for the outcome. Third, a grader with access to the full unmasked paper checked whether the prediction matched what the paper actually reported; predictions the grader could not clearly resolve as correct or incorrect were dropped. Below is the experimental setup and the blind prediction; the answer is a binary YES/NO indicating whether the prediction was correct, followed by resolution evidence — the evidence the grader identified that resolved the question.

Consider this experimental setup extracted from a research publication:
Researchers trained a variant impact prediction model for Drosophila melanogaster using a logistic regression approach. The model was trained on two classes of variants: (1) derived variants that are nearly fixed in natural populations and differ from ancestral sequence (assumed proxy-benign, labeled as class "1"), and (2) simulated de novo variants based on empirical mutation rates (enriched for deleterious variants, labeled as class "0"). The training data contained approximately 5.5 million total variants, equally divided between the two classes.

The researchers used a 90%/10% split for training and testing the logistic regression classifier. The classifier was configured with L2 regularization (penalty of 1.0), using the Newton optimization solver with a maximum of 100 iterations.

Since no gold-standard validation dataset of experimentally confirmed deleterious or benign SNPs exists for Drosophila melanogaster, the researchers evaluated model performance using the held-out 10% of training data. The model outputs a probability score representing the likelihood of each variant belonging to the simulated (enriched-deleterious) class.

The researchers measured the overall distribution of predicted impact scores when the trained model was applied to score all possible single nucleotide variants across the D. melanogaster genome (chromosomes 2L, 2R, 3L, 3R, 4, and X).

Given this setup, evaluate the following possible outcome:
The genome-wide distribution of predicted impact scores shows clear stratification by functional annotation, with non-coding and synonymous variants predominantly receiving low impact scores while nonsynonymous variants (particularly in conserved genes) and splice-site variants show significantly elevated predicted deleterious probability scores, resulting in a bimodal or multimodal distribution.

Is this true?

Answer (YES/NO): NO